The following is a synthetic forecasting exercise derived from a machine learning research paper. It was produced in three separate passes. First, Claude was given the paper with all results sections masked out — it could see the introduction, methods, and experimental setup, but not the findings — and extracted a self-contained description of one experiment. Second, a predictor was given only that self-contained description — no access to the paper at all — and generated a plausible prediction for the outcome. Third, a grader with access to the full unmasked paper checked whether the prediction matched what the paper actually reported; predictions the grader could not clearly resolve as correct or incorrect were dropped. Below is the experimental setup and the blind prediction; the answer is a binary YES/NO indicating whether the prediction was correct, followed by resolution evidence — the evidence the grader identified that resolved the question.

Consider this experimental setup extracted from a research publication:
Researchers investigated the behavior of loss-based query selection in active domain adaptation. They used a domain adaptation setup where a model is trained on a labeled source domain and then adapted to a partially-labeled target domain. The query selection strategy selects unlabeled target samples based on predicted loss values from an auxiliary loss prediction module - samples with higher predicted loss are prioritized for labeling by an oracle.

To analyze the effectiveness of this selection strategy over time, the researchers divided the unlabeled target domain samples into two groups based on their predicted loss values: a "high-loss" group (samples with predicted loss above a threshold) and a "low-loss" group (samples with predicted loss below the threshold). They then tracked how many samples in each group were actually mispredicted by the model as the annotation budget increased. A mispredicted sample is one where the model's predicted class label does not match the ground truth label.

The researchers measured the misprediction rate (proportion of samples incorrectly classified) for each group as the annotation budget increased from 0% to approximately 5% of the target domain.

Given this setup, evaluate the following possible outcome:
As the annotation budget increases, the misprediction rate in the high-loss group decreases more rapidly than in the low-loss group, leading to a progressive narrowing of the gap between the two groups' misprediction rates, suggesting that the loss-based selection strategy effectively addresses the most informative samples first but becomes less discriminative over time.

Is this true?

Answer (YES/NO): NO